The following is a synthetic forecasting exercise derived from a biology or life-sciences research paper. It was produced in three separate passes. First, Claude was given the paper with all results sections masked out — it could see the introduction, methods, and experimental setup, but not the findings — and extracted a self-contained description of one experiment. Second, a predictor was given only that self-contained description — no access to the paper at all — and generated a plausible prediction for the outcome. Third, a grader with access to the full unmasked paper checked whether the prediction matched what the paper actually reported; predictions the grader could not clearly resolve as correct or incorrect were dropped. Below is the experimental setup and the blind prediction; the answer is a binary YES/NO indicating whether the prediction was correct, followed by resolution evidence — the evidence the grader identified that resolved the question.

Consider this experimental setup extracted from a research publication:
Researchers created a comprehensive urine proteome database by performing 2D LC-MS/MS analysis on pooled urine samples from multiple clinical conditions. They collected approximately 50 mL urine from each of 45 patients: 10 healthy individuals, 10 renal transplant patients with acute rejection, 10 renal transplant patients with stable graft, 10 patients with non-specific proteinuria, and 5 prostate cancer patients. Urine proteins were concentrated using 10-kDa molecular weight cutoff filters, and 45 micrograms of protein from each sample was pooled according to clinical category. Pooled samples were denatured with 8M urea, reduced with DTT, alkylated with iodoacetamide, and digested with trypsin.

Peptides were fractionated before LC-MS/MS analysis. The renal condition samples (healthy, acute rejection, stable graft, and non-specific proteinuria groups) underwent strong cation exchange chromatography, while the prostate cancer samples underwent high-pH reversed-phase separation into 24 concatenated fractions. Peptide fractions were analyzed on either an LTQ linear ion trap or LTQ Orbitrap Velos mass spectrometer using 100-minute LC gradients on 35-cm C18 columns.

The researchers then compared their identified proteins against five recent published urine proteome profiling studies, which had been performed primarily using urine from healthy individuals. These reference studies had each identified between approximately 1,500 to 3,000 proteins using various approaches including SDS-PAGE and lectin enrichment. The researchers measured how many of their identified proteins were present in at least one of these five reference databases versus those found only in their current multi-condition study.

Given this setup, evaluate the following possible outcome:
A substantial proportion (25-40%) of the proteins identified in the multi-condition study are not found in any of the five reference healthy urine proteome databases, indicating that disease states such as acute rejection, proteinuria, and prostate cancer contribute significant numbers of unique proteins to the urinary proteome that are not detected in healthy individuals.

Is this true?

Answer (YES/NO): NO